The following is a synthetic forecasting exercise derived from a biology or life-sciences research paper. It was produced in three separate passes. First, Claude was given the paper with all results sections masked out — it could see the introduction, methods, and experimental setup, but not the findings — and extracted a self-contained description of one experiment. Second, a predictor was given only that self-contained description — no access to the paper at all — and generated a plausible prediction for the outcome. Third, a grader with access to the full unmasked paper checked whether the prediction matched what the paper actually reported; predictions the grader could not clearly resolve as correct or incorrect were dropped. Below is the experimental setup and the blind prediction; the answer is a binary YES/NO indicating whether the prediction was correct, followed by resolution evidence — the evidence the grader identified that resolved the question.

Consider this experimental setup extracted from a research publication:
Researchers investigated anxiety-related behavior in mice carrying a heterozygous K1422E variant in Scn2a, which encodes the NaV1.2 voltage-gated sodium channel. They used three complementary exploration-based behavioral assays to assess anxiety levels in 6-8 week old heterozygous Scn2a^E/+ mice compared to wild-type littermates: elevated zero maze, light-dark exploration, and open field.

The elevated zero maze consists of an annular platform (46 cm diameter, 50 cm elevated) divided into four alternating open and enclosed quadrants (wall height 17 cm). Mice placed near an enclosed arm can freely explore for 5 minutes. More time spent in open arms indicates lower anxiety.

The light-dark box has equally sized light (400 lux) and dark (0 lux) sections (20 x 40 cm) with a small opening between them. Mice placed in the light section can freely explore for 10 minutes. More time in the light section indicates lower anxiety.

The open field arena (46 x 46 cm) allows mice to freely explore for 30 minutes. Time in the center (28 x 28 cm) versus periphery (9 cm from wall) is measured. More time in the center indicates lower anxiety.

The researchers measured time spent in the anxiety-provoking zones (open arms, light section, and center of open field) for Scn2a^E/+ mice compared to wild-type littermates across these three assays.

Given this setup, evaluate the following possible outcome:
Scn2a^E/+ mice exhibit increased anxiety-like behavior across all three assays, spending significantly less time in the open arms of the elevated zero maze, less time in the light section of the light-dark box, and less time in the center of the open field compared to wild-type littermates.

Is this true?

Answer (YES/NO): NO